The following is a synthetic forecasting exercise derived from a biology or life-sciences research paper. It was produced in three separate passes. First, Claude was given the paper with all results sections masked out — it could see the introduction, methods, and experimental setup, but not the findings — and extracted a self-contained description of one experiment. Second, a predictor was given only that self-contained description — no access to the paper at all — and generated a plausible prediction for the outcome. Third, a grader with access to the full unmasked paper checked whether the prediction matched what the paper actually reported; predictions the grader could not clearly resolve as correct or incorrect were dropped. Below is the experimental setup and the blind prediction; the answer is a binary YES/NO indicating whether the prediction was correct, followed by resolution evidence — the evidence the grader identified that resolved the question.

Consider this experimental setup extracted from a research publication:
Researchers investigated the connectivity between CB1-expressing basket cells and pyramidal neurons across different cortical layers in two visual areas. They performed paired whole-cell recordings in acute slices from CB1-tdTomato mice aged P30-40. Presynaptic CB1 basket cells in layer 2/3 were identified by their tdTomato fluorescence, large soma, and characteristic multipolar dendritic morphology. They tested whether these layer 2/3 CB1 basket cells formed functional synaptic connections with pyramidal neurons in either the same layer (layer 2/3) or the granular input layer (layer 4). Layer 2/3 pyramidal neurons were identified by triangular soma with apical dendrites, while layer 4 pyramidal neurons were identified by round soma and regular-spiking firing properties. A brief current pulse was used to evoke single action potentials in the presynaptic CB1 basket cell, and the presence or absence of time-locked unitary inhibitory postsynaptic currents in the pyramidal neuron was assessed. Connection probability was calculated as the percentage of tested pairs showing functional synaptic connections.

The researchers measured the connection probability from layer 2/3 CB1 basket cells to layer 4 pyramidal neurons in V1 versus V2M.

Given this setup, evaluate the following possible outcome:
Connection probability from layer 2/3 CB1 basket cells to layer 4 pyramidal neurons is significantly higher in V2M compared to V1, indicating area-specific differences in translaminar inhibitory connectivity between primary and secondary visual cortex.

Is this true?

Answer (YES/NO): YES